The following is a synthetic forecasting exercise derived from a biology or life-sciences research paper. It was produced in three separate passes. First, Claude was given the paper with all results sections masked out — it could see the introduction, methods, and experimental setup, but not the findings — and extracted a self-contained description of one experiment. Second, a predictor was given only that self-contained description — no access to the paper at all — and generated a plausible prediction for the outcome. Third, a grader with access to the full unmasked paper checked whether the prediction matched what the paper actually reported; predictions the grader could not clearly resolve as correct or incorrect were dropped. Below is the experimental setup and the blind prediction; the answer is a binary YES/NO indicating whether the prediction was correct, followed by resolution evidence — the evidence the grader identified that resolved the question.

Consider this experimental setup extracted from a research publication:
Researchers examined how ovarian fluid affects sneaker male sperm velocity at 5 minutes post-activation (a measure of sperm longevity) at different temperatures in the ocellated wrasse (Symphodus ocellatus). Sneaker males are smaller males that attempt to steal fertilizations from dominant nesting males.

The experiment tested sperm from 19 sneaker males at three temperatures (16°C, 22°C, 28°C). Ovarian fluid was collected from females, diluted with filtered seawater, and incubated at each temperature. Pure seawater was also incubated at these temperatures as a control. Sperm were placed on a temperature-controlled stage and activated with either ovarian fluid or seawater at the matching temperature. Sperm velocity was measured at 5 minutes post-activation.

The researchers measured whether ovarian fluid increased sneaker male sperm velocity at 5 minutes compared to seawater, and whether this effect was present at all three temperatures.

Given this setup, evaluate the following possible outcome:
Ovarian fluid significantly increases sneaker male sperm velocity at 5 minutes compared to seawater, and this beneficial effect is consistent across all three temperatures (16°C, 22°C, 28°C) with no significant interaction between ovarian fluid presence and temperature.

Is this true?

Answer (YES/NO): NO